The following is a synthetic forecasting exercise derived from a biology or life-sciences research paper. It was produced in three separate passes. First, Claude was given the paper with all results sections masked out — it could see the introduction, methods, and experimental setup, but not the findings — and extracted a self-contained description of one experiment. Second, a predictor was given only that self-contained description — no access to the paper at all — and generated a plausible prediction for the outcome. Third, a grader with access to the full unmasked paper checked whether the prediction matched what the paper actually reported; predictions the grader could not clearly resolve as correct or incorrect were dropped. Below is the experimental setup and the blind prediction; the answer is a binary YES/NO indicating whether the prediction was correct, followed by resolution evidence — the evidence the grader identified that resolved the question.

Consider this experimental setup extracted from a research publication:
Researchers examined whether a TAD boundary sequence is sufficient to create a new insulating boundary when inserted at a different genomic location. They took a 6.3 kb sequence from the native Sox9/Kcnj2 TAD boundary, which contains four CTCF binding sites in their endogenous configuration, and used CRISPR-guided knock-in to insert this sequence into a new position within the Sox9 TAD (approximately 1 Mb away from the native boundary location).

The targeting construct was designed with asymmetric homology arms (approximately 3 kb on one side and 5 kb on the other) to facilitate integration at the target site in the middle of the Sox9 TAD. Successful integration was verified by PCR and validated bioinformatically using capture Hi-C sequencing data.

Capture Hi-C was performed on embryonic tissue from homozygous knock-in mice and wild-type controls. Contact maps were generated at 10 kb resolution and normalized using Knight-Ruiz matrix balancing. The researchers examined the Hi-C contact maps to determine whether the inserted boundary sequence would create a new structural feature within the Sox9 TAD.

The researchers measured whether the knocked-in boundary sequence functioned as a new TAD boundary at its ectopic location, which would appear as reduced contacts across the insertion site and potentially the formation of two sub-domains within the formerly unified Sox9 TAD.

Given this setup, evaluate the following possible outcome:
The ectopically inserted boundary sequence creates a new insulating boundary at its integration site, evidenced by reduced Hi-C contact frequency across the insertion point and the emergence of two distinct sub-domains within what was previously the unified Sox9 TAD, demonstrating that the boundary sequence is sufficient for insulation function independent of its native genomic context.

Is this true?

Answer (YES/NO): YES